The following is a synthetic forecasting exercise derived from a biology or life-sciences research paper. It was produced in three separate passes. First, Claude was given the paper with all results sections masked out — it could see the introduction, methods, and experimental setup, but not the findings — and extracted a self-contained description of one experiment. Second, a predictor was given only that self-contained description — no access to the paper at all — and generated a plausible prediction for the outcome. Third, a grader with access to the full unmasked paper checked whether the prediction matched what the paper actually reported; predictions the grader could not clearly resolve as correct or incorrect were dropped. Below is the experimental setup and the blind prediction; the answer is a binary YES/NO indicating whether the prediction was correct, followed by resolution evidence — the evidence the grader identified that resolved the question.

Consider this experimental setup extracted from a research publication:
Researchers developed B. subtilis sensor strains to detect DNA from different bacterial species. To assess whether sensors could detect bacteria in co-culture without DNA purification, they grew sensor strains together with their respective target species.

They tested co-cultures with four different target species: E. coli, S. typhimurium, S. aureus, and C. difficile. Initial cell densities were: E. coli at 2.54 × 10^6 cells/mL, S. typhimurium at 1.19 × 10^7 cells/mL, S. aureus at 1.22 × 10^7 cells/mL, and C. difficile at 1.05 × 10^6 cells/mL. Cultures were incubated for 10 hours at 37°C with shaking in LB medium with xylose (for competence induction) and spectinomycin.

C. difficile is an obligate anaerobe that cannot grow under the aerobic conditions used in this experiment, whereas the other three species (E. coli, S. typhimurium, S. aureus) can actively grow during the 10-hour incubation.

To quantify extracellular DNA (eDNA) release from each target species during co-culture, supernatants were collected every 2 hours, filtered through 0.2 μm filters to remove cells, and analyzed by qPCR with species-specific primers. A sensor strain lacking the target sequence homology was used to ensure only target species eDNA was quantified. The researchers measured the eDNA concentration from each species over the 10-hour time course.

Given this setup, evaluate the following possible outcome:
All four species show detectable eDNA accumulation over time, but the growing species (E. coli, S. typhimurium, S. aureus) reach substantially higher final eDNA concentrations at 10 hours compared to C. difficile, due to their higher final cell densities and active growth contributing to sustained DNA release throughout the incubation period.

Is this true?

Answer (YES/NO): NO